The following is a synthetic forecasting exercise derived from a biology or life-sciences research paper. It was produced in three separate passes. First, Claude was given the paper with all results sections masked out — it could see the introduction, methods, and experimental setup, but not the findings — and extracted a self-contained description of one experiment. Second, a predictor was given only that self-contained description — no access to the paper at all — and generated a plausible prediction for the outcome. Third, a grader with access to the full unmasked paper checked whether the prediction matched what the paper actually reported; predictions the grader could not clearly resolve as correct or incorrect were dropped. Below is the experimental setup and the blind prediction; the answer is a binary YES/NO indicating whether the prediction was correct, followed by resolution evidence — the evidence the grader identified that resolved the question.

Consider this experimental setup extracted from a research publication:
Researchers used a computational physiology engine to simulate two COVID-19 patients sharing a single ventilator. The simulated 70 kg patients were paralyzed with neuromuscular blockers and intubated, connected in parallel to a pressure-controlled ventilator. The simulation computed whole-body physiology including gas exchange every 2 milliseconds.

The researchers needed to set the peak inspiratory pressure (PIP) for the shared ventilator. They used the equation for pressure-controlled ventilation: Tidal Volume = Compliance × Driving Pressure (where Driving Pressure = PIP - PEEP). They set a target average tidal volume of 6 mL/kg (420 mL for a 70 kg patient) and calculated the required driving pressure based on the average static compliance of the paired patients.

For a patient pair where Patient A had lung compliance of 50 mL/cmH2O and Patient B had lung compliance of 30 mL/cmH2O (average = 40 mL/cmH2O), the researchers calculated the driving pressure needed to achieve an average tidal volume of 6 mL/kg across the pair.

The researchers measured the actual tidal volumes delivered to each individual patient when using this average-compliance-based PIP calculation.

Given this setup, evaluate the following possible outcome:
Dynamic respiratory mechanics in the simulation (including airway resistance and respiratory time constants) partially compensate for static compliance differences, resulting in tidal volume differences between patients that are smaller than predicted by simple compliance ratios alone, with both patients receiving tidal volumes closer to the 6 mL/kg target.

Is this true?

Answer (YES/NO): NO